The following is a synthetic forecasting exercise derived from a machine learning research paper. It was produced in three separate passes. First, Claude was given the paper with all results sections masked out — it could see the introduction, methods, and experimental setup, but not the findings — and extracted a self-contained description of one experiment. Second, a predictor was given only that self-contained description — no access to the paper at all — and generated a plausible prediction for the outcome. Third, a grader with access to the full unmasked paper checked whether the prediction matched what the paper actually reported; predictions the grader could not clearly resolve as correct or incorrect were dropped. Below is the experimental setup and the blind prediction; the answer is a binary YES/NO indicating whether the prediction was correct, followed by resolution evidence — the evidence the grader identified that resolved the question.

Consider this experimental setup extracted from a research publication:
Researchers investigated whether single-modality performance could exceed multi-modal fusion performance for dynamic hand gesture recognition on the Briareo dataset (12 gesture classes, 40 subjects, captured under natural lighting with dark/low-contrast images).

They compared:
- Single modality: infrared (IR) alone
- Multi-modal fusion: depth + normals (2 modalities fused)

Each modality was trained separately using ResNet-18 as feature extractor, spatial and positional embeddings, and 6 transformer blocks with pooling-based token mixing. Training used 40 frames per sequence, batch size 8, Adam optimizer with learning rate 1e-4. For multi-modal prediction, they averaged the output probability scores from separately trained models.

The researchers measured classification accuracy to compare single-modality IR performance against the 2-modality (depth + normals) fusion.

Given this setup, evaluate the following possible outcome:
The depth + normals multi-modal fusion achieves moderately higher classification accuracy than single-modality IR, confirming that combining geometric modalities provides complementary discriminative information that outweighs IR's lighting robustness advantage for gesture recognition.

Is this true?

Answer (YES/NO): NO